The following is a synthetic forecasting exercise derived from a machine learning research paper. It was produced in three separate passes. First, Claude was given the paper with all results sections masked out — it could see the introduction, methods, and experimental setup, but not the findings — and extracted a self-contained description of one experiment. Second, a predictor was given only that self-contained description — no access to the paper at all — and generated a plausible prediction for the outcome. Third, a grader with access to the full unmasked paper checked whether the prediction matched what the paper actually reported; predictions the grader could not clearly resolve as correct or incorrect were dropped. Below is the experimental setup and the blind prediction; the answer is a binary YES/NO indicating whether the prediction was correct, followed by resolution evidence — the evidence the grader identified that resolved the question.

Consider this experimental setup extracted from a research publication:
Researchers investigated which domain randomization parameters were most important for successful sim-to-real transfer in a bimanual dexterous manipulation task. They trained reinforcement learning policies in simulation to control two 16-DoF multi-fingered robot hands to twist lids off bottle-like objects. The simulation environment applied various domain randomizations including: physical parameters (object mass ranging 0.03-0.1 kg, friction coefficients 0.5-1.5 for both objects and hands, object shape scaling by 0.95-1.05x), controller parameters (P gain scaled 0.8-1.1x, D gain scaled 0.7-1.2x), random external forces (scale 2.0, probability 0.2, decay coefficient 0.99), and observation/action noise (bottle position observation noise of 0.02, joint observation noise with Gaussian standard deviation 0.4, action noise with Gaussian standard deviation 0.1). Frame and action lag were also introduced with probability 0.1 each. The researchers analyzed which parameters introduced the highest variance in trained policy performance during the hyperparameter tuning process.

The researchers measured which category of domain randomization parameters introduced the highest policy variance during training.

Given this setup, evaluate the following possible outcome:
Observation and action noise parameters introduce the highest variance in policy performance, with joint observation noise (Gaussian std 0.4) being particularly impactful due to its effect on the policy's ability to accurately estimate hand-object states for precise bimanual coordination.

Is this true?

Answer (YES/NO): YES